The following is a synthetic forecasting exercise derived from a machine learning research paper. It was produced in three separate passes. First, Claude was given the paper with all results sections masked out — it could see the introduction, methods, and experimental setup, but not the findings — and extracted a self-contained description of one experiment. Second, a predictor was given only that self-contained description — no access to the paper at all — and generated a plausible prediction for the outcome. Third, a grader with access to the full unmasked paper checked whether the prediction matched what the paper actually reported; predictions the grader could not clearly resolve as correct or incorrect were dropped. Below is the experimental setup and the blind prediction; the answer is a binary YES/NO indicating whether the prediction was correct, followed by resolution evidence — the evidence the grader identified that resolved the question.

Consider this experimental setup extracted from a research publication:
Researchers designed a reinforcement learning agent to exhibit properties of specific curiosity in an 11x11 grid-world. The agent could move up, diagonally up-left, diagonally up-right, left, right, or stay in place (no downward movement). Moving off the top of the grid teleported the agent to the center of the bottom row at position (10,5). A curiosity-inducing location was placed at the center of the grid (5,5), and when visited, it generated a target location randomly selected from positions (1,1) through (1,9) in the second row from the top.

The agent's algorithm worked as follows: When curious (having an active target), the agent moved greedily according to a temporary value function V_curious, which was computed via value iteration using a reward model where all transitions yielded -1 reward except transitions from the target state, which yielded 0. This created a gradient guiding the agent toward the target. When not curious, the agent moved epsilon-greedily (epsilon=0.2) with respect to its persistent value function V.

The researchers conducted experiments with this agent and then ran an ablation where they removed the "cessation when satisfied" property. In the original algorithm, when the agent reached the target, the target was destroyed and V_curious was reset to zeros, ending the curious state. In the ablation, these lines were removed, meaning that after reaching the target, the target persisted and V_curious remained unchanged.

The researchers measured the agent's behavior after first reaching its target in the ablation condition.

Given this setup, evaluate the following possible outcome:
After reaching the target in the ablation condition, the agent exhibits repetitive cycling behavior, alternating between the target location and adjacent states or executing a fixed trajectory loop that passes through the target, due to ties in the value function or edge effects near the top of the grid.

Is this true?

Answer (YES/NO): NO